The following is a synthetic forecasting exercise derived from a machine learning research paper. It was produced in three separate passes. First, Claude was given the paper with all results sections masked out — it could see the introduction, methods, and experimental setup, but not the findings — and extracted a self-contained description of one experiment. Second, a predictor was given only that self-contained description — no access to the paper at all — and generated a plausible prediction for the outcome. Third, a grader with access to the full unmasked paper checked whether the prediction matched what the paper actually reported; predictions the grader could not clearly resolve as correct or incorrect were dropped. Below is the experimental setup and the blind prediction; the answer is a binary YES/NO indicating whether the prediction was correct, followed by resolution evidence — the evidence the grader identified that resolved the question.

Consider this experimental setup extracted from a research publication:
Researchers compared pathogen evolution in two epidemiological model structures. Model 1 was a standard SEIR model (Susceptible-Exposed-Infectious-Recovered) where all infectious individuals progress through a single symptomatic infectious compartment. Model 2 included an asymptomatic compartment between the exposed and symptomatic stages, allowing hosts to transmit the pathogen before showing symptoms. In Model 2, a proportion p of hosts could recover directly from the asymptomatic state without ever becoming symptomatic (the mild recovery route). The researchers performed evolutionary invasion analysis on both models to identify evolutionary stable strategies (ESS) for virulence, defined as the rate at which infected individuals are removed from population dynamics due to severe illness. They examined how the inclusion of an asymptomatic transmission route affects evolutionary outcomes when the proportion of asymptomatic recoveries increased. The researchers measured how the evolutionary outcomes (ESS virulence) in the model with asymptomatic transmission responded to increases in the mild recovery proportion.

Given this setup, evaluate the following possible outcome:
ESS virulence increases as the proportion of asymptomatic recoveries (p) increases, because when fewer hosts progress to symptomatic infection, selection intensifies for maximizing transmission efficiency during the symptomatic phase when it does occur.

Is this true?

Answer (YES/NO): NO